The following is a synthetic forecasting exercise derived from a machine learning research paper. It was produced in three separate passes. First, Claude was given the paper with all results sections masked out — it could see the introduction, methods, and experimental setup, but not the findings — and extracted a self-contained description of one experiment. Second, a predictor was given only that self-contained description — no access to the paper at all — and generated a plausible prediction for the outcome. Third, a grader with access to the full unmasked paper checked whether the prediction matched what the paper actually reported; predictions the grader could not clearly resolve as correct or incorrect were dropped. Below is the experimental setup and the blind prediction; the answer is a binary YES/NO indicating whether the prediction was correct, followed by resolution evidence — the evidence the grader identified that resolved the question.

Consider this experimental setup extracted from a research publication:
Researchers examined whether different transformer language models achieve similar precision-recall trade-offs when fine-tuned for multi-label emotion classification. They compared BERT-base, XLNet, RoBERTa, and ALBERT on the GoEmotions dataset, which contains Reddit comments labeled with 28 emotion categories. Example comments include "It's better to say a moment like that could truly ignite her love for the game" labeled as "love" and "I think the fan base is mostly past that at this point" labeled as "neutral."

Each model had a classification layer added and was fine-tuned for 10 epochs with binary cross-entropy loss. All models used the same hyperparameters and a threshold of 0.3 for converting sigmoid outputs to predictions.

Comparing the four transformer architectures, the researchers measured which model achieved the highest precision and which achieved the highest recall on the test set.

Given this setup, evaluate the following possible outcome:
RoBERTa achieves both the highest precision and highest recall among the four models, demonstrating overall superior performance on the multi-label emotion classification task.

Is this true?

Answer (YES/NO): NO